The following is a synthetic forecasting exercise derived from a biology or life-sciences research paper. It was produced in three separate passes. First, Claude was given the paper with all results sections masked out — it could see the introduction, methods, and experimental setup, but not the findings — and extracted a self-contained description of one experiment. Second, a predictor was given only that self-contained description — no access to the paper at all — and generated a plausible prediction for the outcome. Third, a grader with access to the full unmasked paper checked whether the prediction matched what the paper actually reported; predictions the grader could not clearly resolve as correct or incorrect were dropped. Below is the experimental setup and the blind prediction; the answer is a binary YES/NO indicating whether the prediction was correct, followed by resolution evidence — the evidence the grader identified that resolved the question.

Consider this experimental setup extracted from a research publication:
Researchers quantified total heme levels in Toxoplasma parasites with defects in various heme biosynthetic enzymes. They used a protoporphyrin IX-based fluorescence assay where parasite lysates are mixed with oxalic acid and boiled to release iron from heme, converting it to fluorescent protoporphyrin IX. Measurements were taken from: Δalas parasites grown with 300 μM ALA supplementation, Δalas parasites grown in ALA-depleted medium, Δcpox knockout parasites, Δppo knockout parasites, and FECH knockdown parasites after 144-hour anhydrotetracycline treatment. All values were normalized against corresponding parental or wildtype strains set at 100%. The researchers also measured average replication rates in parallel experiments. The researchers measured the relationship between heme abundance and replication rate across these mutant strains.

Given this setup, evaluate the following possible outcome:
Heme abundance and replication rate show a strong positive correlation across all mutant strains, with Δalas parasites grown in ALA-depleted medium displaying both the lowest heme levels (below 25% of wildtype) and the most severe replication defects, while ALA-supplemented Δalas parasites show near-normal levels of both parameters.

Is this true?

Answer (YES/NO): NO